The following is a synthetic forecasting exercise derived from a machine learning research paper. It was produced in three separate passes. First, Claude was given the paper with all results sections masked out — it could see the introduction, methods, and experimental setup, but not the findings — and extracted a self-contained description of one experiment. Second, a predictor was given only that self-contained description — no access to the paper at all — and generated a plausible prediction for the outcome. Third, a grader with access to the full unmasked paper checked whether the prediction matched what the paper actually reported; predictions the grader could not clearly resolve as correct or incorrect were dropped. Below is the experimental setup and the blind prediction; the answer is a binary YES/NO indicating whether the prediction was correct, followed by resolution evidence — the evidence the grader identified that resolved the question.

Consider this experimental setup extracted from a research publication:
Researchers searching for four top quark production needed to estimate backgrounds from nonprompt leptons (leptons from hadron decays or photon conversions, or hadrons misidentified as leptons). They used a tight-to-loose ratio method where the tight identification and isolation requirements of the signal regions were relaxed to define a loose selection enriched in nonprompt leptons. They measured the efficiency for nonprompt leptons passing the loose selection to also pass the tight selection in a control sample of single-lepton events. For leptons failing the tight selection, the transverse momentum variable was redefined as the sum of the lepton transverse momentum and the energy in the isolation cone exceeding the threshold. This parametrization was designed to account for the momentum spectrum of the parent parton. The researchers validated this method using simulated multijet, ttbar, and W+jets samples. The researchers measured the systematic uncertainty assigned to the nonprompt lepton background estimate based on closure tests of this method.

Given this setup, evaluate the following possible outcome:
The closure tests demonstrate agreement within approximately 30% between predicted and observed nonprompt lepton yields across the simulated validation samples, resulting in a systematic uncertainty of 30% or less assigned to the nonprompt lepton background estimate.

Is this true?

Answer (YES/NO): NO